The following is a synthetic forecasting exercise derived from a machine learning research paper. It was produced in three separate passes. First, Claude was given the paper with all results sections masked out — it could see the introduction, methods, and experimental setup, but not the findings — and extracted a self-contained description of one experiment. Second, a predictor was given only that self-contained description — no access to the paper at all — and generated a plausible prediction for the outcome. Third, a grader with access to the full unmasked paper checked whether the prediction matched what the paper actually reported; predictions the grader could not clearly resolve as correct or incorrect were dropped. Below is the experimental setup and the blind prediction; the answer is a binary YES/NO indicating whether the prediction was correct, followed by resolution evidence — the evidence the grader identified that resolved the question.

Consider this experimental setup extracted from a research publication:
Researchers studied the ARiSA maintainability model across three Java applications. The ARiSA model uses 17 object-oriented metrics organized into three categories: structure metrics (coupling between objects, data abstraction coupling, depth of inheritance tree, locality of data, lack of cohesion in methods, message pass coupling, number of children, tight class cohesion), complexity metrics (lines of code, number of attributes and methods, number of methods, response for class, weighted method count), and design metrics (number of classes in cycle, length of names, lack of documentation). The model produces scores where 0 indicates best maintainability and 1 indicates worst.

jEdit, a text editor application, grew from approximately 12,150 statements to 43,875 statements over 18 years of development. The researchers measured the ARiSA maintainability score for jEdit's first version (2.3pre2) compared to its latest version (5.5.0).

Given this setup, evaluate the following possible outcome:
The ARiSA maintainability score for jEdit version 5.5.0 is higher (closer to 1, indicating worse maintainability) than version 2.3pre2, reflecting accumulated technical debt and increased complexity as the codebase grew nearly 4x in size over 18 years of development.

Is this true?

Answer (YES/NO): YES